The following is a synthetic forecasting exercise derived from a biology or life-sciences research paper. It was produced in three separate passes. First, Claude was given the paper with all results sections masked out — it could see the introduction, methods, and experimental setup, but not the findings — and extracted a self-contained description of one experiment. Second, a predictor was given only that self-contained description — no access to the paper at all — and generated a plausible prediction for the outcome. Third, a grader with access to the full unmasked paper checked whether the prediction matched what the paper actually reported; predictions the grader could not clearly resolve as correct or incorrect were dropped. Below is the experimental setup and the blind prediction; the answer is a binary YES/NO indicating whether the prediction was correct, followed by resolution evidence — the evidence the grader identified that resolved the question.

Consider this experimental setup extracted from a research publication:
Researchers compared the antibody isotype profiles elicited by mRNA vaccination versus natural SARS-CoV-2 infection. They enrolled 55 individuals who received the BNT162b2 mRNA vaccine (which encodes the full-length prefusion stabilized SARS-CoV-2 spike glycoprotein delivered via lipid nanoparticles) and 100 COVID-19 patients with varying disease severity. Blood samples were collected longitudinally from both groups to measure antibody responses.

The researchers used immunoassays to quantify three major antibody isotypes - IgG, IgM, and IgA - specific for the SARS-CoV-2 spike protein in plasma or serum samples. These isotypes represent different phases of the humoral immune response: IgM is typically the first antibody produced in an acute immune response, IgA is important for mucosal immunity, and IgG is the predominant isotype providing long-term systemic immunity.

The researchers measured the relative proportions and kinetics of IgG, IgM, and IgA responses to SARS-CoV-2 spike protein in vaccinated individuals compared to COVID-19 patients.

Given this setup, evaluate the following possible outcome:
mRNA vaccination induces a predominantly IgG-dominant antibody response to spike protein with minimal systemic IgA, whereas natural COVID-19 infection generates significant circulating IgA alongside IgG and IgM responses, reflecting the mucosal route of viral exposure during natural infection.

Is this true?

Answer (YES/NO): YES